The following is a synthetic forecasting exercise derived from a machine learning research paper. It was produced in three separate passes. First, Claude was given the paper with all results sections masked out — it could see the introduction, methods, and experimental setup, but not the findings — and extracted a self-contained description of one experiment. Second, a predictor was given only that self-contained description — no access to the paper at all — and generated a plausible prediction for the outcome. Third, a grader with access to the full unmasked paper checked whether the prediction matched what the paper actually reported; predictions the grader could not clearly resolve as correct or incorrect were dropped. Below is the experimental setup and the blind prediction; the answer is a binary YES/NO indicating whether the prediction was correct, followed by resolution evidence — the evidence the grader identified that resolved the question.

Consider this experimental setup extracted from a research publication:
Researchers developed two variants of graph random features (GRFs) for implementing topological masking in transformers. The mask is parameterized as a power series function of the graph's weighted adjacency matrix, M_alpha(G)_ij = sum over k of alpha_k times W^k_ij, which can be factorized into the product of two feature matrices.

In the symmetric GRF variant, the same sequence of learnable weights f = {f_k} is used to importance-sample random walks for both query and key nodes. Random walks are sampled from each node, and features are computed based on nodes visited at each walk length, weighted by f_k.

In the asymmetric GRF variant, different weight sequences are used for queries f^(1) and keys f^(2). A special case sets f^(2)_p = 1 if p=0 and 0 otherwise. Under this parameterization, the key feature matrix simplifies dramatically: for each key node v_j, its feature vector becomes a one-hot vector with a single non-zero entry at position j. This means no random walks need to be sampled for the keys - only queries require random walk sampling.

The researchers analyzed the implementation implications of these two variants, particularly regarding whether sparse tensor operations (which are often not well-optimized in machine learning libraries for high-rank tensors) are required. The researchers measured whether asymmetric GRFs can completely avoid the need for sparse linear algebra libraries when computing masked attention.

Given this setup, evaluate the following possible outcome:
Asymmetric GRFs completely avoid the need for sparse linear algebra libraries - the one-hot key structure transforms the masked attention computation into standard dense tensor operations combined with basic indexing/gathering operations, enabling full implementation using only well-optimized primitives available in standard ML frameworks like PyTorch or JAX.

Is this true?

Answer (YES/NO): YES